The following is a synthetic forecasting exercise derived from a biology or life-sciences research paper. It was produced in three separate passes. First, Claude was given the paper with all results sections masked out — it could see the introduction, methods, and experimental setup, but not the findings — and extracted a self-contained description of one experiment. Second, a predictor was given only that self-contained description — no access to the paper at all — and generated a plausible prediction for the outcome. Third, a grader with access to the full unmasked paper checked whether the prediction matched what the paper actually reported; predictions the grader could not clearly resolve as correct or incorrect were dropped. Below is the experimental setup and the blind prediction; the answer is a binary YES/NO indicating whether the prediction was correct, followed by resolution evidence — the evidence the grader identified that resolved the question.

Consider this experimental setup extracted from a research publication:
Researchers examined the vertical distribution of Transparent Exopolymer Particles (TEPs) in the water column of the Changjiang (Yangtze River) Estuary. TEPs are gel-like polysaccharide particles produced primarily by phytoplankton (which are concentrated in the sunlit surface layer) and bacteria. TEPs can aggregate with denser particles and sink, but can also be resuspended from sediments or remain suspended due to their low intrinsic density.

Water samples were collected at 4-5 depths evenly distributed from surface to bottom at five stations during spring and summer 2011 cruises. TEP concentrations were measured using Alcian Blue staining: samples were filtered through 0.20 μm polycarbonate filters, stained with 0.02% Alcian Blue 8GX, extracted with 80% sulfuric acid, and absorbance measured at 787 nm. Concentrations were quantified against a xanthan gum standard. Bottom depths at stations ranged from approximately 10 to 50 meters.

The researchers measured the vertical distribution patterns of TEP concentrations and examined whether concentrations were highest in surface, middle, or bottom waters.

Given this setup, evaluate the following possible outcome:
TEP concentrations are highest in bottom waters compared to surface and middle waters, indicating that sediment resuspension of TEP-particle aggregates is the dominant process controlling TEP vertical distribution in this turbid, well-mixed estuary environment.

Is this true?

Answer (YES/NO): NO